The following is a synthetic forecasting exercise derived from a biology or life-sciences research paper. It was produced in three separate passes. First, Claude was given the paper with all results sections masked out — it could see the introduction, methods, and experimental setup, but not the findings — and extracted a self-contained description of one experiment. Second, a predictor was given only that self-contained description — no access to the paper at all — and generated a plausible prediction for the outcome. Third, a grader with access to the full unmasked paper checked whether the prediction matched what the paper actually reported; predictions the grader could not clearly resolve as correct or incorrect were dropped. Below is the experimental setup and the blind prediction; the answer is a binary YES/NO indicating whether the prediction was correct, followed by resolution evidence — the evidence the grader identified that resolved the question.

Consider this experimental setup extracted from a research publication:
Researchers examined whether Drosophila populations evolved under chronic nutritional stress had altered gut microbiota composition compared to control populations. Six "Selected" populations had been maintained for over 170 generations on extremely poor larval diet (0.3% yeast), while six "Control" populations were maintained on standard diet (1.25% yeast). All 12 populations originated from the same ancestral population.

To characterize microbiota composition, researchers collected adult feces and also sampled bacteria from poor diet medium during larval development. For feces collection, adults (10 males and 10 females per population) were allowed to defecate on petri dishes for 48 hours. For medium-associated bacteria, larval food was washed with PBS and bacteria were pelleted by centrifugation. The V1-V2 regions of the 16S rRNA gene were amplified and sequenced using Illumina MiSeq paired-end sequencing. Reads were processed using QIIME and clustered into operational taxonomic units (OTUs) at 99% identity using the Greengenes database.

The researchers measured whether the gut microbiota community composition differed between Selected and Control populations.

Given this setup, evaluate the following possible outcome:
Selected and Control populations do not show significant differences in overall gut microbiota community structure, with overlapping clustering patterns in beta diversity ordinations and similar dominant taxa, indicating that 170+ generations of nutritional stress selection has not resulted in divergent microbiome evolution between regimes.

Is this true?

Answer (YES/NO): YES